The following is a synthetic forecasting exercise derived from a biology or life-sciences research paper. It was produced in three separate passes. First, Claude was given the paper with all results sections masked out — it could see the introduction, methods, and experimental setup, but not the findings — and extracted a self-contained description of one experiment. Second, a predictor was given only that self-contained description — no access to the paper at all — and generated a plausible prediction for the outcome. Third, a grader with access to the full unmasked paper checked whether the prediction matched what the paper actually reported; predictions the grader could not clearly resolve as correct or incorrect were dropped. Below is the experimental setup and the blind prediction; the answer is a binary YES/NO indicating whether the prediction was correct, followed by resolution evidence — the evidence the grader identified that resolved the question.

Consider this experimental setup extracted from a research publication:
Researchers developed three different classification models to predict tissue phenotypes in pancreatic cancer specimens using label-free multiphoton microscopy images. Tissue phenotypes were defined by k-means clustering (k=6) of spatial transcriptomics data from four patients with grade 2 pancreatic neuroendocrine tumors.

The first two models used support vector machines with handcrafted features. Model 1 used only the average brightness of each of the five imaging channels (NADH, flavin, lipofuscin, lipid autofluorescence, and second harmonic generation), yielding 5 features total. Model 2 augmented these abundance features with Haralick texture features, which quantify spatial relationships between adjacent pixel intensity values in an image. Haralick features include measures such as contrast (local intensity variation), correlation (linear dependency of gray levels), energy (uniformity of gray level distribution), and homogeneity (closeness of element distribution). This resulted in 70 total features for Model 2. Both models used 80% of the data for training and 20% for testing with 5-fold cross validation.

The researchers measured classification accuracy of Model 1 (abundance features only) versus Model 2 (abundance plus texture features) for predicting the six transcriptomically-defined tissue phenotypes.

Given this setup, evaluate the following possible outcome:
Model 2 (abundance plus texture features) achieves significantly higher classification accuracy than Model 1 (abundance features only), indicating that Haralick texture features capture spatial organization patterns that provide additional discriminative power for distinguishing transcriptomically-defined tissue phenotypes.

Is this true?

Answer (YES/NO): YES